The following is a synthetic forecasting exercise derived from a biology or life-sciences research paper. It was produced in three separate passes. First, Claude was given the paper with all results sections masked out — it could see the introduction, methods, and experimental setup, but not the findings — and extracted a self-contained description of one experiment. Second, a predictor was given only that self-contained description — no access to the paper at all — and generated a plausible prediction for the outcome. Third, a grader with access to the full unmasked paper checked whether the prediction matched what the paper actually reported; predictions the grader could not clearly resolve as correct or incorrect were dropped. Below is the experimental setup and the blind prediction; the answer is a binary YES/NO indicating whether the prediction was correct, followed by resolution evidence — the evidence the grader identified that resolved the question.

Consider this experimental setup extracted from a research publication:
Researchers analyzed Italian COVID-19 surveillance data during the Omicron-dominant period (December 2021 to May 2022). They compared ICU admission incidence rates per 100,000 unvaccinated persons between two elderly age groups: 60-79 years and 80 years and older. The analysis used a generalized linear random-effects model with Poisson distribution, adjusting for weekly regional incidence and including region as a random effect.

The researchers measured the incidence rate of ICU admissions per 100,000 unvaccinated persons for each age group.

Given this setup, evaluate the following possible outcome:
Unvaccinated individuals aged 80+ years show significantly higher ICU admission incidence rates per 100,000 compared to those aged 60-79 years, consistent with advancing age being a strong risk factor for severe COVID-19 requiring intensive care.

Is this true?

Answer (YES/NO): NO